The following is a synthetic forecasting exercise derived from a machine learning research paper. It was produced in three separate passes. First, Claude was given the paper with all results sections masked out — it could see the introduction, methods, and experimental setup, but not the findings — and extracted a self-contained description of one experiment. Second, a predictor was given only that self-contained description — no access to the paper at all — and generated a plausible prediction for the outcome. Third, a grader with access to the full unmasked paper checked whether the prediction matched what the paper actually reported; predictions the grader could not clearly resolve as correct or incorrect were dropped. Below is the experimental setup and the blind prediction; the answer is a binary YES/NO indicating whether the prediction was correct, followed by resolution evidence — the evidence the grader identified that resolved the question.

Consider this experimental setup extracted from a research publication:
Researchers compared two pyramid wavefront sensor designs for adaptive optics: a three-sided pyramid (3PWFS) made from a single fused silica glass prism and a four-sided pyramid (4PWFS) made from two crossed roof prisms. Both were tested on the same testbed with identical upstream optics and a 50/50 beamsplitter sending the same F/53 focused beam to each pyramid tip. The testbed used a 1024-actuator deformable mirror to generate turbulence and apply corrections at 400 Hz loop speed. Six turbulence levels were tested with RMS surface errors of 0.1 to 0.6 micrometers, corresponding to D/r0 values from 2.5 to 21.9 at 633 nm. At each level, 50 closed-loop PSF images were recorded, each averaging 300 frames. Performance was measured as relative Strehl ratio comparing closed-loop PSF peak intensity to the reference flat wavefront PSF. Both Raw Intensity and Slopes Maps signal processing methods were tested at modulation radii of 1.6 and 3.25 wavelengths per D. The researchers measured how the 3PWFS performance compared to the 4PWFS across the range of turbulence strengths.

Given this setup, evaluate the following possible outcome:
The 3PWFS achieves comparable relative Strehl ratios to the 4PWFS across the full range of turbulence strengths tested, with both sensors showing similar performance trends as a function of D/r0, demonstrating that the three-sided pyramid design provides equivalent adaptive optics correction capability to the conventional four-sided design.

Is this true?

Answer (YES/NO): YES